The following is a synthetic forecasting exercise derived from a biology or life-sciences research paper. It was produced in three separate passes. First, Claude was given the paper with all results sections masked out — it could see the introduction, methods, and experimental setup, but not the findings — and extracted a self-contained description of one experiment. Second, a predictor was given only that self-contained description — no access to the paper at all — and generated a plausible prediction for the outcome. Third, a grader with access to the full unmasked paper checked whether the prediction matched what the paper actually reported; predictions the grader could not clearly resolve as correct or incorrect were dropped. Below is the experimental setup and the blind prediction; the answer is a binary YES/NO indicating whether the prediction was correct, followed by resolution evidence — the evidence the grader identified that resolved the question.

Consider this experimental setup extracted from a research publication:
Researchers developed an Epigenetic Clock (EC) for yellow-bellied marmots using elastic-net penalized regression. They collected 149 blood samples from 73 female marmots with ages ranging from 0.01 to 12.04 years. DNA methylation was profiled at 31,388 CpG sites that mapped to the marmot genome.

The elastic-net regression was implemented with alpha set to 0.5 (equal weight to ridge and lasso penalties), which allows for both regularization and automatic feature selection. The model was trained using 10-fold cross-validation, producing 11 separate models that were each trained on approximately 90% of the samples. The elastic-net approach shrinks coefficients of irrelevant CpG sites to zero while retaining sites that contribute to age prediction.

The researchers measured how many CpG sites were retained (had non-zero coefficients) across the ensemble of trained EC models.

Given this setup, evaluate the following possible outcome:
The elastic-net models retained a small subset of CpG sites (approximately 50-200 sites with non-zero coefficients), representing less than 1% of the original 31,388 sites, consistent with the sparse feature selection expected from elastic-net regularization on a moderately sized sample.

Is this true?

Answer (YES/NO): NO